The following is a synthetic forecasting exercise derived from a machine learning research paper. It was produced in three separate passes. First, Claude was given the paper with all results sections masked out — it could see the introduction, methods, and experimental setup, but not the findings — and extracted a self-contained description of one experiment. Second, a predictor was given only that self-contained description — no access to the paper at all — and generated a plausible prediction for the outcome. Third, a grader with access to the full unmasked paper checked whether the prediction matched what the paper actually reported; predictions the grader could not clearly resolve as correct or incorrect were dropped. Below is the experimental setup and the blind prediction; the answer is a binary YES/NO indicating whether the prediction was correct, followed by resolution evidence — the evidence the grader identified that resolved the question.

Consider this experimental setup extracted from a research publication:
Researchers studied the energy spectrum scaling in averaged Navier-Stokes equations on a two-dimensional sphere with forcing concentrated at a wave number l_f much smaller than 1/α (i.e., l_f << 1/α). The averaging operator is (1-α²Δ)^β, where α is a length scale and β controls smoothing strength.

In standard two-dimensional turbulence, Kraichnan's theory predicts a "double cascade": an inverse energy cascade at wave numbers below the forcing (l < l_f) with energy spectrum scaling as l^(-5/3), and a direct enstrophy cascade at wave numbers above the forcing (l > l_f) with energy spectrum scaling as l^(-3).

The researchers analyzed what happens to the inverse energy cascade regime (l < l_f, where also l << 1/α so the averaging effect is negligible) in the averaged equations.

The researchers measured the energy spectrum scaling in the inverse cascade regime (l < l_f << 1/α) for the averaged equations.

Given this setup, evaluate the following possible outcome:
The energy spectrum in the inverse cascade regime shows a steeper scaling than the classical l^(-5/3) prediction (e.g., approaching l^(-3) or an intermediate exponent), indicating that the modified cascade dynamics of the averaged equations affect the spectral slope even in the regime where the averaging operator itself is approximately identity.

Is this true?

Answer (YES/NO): NO